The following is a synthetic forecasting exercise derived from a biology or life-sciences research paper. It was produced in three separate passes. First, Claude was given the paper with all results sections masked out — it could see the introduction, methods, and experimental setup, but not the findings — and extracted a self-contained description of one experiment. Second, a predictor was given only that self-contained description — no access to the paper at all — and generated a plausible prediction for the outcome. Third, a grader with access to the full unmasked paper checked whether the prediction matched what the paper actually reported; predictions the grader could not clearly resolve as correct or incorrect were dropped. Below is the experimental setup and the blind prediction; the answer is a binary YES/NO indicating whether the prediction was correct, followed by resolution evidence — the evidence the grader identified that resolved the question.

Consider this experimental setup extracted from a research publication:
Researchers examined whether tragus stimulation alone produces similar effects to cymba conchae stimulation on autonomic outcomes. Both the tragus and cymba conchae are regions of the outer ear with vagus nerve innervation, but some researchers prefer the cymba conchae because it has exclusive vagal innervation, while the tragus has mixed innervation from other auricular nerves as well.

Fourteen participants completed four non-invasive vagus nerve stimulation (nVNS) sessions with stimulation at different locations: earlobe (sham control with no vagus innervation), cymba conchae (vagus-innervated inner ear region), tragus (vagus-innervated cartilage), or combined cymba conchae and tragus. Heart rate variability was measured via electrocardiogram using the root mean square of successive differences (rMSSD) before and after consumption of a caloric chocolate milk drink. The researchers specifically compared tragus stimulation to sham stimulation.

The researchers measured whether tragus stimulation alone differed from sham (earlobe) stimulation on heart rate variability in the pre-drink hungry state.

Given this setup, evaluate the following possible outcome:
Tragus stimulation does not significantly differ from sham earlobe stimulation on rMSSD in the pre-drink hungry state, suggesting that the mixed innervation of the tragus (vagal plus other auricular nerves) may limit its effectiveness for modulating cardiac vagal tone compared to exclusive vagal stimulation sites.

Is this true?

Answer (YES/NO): YES